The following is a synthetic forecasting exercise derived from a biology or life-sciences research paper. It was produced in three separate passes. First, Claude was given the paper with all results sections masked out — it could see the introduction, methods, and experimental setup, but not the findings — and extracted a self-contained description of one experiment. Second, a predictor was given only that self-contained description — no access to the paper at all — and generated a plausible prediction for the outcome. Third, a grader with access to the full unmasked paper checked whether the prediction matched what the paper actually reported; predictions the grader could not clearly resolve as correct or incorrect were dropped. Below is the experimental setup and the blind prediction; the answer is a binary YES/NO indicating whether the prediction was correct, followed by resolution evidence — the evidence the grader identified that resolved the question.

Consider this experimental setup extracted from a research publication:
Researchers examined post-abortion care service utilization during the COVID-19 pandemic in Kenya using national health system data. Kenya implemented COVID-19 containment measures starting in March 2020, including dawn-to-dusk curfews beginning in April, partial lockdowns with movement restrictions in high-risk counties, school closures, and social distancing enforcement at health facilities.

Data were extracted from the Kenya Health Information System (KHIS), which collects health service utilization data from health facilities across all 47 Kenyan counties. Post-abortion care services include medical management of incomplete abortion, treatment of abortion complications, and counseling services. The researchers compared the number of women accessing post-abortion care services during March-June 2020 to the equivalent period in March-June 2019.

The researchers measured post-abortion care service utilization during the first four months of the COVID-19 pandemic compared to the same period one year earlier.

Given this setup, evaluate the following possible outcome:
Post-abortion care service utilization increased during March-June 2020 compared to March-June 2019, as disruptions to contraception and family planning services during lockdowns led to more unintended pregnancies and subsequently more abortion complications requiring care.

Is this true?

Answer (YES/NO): YES